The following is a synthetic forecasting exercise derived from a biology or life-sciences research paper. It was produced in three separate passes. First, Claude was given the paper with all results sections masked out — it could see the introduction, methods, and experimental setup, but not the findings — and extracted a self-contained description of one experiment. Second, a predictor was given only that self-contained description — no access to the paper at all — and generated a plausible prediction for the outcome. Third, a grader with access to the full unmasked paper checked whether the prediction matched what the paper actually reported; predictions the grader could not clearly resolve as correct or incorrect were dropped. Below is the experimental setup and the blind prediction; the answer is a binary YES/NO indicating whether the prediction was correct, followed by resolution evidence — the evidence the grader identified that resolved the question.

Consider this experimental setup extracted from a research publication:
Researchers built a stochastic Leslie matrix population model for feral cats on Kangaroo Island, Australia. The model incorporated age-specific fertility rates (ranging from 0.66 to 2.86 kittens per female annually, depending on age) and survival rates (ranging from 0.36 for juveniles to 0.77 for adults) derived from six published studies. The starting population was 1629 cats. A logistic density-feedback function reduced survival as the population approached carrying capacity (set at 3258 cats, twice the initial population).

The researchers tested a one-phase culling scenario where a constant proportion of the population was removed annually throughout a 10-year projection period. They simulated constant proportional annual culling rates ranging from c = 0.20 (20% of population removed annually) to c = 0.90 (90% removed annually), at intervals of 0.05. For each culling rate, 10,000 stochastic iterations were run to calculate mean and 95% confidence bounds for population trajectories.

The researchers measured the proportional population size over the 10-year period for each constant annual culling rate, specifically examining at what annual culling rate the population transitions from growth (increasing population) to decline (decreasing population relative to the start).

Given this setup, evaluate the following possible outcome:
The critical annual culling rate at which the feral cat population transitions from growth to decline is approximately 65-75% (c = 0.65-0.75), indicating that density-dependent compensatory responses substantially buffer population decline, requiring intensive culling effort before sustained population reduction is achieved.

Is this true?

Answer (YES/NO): NO